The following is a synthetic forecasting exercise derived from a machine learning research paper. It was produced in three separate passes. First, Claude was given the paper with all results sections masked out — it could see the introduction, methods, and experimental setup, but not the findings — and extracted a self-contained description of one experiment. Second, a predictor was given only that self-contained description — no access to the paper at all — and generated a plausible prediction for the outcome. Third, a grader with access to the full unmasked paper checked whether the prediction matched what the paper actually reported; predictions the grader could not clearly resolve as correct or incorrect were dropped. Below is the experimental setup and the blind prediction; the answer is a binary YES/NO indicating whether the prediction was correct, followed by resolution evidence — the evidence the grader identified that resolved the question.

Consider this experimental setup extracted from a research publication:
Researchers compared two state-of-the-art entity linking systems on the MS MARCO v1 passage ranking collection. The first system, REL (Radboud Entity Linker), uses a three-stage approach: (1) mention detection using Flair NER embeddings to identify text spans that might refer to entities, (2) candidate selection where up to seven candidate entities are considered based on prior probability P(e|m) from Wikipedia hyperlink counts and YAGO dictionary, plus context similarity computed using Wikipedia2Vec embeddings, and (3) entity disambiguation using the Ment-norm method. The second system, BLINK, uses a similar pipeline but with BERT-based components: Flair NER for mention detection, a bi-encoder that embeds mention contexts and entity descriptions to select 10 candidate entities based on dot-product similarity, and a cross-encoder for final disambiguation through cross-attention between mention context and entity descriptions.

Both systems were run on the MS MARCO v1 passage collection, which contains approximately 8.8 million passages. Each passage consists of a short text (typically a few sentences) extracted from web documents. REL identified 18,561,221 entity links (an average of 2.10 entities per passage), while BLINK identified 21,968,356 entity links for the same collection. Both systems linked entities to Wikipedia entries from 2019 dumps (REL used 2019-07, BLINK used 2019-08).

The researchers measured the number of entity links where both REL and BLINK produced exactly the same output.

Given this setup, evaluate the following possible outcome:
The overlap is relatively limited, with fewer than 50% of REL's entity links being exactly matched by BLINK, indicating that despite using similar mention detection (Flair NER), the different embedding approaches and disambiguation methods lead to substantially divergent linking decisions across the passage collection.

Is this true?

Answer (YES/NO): NO